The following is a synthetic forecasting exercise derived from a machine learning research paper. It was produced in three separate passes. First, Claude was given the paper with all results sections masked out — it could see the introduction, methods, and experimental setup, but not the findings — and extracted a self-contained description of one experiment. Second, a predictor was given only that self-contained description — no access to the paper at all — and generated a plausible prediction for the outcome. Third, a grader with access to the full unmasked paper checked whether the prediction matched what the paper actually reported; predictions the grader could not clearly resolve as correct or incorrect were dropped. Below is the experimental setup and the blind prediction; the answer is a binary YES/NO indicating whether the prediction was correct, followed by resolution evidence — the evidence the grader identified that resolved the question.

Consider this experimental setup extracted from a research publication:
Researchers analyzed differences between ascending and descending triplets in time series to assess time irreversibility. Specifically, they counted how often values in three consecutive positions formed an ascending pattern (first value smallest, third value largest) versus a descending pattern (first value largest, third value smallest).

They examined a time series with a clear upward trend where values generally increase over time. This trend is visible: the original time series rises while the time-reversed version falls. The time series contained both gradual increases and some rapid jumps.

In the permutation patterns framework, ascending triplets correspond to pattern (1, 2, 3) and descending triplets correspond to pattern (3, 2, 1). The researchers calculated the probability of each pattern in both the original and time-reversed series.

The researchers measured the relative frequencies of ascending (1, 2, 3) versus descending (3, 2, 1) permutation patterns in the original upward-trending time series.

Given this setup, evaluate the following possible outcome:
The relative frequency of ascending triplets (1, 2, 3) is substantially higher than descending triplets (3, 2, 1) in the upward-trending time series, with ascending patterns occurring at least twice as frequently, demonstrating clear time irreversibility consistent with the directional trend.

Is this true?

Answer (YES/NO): NO